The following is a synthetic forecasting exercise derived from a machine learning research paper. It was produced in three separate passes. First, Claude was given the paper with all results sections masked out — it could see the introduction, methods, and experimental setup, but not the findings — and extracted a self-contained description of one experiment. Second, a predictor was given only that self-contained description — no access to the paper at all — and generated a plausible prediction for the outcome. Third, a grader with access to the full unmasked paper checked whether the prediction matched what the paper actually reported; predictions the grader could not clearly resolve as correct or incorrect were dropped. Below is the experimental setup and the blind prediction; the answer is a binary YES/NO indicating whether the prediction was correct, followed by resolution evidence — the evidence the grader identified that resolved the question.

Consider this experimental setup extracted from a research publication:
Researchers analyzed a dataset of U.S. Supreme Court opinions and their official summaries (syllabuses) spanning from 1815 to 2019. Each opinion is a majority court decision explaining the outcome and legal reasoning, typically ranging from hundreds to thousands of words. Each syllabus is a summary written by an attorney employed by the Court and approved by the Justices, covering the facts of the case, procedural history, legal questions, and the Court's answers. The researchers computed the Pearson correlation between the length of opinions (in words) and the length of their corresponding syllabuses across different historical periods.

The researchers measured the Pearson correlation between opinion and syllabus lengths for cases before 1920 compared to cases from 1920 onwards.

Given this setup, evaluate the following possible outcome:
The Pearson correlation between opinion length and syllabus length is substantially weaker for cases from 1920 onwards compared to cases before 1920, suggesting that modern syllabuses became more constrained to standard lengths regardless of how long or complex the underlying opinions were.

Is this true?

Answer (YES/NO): NO